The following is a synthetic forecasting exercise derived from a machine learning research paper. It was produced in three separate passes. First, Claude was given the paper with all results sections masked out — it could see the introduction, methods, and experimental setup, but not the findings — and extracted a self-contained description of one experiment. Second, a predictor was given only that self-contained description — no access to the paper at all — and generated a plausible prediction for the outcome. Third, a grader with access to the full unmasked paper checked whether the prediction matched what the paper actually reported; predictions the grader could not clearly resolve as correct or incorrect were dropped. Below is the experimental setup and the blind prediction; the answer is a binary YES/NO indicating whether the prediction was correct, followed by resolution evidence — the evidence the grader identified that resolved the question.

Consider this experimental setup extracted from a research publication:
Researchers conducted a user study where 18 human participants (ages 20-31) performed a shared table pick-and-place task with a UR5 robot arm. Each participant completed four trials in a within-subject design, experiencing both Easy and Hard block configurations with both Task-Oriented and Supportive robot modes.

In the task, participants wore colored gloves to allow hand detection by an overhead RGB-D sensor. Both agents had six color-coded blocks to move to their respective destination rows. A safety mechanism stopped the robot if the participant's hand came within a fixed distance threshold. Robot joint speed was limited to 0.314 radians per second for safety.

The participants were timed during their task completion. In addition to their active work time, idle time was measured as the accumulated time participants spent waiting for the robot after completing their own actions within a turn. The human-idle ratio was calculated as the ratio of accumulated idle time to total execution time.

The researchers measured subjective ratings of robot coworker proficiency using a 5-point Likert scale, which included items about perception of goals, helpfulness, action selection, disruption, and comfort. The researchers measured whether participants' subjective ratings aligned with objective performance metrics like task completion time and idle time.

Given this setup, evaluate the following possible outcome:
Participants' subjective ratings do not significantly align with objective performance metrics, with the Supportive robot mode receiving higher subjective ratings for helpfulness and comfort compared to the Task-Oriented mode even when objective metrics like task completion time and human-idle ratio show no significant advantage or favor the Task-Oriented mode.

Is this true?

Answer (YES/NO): NO